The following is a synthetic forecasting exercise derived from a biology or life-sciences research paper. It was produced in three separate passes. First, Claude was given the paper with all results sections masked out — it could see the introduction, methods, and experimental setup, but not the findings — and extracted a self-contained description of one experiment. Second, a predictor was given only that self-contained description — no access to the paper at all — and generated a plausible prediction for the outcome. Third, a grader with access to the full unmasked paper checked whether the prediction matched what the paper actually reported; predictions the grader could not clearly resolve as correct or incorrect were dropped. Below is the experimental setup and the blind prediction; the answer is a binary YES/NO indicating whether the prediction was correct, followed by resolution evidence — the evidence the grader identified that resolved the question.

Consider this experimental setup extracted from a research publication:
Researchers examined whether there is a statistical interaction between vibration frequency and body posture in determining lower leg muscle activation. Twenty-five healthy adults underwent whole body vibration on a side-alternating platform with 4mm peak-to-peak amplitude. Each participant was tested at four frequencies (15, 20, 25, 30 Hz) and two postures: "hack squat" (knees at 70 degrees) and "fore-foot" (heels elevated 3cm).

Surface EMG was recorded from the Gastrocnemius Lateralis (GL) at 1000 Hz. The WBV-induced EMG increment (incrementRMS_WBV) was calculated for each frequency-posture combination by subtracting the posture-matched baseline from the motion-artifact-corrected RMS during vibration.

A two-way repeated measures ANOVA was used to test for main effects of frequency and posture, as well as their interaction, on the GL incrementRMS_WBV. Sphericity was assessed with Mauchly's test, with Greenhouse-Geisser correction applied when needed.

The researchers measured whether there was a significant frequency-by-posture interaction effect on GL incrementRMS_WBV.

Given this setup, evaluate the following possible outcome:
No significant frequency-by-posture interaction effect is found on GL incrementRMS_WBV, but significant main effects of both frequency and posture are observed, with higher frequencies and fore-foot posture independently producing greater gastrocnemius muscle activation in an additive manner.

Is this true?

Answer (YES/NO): YES